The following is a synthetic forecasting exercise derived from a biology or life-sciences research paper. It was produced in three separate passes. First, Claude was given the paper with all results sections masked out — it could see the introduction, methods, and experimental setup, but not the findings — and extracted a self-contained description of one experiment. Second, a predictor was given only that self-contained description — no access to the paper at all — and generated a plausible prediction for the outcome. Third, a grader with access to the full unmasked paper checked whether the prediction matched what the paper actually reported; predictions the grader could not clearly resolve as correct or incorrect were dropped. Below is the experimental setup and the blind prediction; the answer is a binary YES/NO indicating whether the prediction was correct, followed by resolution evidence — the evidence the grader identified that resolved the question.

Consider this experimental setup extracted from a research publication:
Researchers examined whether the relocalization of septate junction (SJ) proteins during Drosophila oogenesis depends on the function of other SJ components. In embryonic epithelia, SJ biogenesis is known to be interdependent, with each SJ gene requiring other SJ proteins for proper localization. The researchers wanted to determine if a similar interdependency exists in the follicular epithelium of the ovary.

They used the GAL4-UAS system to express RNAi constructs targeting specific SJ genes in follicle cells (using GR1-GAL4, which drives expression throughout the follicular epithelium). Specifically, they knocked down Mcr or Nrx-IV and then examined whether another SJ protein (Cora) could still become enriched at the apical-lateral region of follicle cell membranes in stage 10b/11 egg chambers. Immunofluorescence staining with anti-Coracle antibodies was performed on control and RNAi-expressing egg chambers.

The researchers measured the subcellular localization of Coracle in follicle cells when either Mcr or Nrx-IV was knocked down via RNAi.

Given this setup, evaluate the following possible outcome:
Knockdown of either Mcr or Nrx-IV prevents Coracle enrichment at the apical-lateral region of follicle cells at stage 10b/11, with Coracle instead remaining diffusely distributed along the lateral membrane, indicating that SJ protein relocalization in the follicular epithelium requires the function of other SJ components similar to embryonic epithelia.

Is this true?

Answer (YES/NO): YES